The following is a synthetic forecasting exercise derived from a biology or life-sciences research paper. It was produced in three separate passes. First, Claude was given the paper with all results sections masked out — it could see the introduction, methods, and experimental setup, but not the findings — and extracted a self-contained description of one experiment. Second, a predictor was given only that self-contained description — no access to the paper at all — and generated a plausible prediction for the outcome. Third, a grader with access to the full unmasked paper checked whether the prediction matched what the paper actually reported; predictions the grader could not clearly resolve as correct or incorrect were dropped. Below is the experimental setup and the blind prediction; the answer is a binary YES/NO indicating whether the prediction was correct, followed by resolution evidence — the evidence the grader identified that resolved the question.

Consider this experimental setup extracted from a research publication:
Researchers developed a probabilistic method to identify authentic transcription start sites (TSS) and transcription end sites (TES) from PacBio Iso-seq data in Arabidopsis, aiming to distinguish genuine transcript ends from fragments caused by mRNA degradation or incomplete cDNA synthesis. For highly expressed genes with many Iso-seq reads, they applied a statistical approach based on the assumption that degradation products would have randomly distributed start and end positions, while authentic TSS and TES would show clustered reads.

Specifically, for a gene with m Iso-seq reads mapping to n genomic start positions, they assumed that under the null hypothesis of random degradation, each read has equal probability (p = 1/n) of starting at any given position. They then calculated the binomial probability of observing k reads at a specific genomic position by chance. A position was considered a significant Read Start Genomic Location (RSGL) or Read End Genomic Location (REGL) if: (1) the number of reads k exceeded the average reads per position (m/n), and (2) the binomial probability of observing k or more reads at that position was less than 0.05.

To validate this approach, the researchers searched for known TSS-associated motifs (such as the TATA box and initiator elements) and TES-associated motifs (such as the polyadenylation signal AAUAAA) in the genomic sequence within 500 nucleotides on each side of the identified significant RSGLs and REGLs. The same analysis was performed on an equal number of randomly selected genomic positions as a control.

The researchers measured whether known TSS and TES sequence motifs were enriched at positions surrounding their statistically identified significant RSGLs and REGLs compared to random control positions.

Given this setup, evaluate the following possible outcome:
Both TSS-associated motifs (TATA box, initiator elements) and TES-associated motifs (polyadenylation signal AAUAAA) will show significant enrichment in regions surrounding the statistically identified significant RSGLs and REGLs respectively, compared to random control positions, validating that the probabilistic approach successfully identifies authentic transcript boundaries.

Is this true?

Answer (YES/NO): YES